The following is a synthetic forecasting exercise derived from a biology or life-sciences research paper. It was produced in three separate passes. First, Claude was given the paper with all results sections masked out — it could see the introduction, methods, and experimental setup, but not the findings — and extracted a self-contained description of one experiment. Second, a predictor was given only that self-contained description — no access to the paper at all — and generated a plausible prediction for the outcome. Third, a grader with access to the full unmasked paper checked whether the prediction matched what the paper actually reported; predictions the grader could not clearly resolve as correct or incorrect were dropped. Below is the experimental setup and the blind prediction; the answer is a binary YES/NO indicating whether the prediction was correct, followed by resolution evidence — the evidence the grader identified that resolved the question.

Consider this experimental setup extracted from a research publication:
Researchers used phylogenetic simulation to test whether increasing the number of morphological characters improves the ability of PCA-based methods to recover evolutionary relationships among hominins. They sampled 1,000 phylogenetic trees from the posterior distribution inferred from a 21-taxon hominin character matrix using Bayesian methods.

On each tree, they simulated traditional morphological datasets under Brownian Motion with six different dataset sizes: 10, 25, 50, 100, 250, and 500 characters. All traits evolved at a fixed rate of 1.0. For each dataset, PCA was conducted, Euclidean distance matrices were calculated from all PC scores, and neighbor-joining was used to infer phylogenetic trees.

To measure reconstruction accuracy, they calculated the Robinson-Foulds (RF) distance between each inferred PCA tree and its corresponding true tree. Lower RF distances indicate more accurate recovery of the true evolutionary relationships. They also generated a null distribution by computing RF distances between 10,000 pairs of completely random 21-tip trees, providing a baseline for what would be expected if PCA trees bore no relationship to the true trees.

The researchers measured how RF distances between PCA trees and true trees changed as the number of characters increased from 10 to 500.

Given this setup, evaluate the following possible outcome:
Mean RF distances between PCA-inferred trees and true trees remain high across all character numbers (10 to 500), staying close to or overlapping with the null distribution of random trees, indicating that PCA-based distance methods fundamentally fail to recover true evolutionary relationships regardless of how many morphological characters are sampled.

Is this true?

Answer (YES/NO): NO